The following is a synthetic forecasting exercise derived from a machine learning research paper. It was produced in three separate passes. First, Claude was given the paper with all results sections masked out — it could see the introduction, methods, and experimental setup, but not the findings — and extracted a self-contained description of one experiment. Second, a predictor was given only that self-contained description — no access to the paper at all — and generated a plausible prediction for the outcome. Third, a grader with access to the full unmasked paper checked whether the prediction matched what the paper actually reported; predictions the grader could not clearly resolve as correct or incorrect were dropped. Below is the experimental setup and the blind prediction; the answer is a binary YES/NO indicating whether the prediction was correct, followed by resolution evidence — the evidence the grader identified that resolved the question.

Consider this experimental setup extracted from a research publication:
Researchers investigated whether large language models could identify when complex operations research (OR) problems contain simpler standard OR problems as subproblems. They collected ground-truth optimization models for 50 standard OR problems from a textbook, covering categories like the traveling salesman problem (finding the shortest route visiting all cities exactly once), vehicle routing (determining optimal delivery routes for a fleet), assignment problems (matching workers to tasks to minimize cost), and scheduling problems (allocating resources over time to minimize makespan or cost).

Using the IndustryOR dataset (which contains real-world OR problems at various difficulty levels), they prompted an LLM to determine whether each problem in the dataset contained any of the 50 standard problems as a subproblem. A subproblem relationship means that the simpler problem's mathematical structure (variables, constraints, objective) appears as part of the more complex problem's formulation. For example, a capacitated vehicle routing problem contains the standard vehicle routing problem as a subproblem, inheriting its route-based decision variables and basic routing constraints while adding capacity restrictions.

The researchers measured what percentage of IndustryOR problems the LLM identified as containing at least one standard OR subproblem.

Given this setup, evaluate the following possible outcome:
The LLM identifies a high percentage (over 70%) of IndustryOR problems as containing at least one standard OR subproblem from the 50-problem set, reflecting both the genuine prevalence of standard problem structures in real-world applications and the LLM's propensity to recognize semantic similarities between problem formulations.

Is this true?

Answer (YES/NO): NO